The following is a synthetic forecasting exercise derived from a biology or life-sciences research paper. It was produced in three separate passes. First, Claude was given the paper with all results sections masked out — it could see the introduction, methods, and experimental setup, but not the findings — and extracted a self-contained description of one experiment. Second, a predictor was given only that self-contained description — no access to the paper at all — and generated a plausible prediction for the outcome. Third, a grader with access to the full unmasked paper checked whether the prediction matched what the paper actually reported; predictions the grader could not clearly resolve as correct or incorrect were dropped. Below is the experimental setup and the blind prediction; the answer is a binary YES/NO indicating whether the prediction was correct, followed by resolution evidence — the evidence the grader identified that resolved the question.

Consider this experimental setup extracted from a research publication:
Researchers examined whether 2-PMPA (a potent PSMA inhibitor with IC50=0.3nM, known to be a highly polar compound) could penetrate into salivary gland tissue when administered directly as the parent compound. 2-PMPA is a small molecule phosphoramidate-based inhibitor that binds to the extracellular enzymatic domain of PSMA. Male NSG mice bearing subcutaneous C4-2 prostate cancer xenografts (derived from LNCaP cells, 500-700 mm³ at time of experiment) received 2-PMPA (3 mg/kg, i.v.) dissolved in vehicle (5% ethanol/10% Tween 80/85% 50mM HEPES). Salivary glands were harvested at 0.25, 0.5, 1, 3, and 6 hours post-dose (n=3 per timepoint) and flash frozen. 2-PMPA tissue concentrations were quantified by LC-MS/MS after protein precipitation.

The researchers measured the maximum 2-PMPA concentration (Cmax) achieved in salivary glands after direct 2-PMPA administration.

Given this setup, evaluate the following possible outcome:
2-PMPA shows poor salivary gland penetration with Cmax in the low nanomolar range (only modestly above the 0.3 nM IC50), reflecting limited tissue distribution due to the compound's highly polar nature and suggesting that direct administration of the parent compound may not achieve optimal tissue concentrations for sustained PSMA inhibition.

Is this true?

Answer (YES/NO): NO